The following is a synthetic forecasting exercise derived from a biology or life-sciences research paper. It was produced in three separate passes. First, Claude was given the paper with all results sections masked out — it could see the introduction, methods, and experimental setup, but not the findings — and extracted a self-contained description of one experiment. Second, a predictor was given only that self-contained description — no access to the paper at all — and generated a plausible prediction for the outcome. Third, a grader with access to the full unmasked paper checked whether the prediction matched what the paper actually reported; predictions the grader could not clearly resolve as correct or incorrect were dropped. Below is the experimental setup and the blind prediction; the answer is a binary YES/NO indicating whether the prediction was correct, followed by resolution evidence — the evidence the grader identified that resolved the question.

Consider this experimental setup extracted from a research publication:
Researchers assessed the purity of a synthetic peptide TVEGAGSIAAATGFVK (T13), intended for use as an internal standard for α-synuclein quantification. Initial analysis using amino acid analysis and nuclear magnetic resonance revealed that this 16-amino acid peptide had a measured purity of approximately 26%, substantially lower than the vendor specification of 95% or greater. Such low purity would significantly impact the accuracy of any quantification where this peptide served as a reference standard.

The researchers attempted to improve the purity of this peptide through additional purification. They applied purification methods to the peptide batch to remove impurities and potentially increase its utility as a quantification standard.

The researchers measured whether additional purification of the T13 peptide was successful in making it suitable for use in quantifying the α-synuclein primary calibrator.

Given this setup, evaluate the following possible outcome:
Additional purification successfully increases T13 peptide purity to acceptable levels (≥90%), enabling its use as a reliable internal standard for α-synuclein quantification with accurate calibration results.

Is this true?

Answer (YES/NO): NO